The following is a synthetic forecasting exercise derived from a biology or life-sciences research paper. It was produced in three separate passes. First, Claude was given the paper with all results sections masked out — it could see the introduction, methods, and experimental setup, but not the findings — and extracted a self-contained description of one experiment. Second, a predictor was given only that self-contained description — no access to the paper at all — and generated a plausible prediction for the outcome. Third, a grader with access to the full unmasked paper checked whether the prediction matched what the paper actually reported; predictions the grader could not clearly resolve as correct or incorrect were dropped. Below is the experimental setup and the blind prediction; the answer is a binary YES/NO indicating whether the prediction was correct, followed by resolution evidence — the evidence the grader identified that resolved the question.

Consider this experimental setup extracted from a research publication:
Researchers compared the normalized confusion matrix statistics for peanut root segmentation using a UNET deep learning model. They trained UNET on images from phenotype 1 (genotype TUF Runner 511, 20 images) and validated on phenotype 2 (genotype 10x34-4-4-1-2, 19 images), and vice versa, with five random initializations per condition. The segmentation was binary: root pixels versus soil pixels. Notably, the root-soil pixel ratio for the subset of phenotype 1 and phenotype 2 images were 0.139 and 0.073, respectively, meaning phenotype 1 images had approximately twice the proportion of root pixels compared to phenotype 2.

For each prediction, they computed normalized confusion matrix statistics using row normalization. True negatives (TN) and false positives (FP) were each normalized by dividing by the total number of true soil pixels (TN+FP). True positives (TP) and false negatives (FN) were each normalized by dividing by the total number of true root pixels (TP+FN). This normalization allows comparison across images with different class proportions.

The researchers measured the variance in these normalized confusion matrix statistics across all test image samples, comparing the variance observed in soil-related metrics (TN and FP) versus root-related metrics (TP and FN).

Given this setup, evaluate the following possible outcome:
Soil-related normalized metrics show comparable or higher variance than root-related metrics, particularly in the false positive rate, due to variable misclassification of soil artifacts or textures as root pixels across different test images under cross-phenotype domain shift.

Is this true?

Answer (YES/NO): NO